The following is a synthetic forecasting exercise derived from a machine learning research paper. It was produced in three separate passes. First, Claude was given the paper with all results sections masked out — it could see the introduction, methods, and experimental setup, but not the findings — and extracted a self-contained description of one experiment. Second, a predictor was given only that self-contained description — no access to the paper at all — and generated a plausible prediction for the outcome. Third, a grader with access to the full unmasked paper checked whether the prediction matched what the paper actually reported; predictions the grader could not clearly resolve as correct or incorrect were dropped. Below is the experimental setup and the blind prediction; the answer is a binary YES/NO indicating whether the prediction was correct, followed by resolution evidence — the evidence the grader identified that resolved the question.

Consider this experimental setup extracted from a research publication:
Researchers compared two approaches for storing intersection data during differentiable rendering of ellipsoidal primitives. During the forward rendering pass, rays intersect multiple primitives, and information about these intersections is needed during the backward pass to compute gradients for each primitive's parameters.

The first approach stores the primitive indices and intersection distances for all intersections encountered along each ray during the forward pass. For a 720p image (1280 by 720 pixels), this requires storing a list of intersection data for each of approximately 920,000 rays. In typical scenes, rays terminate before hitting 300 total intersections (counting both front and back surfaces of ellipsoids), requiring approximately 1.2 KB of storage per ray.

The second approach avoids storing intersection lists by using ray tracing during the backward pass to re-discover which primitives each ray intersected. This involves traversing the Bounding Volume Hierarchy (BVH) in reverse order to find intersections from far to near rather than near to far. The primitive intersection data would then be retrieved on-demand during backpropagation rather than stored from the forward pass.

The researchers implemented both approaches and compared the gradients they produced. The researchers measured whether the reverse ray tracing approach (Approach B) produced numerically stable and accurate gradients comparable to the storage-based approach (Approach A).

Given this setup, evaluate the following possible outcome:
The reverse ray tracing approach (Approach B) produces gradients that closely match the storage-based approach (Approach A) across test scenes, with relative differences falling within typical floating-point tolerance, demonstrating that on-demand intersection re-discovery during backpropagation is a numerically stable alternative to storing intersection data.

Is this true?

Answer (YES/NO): NO